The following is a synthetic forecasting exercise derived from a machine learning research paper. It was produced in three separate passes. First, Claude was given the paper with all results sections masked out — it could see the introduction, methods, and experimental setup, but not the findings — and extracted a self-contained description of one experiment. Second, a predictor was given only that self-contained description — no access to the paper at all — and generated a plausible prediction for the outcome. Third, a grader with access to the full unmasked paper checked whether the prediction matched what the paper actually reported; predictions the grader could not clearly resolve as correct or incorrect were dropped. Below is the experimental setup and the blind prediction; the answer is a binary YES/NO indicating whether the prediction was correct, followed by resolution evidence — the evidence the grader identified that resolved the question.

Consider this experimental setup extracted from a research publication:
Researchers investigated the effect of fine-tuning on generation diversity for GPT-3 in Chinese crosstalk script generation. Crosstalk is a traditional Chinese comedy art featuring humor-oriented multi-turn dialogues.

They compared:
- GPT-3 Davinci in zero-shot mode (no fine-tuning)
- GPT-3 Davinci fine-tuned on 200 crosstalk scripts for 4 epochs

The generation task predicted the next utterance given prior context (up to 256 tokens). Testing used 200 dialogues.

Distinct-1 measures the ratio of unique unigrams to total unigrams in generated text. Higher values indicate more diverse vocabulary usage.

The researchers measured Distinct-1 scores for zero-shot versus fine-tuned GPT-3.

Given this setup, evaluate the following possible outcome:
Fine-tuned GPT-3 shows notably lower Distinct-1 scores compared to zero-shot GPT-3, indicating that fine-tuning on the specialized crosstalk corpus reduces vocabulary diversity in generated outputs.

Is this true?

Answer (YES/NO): NO